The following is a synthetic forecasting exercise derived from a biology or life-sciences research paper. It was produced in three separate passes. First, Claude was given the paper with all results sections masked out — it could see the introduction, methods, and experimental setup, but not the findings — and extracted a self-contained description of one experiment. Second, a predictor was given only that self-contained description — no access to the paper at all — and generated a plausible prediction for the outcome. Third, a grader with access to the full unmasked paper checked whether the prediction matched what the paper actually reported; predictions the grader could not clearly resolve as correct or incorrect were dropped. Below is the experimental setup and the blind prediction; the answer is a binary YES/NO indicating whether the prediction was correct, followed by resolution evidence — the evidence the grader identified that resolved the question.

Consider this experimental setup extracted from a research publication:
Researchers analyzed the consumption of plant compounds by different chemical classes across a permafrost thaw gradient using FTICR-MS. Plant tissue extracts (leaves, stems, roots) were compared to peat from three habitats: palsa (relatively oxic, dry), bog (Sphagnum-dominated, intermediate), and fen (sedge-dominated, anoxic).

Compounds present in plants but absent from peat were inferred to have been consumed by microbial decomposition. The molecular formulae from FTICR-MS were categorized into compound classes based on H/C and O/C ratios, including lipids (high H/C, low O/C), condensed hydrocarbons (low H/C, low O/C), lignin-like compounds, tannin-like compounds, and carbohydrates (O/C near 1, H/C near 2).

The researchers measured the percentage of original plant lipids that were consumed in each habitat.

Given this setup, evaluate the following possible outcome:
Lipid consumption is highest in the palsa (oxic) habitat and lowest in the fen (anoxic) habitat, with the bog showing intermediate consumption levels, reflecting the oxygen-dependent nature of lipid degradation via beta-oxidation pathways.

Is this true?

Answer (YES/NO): NO